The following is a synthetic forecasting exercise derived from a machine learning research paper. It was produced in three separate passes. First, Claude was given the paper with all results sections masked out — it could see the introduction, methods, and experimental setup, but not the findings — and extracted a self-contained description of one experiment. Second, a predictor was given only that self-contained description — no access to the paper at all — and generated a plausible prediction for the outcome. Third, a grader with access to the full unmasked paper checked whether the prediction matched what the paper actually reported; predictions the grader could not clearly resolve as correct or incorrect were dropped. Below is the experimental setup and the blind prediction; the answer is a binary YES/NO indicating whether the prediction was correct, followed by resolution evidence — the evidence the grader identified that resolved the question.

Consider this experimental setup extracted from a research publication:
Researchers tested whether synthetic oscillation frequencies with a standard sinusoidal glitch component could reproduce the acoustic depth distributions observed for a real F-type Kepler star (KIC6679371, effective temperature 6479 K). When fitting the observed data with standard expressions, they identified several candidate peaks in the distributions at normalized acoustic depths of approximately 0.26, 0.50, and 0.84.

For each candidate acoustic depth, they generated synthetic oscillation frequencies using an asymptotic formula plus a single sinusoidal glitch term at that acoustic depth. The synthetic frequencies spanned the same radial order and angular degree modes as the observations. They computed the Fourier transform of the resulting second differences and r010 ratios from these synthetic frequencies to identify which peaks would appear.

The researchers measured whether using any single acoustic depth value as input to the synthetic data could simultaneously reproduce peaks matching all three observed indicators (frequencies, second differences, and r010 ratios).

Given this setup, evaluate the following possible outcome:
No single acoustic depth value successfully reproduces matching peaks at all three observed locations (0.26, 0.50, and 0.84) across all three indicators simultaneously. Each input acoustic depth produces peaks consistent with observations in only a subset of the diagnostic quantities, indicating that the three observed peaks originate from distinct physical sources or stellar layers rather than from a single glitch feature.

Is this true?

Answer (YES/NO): NO